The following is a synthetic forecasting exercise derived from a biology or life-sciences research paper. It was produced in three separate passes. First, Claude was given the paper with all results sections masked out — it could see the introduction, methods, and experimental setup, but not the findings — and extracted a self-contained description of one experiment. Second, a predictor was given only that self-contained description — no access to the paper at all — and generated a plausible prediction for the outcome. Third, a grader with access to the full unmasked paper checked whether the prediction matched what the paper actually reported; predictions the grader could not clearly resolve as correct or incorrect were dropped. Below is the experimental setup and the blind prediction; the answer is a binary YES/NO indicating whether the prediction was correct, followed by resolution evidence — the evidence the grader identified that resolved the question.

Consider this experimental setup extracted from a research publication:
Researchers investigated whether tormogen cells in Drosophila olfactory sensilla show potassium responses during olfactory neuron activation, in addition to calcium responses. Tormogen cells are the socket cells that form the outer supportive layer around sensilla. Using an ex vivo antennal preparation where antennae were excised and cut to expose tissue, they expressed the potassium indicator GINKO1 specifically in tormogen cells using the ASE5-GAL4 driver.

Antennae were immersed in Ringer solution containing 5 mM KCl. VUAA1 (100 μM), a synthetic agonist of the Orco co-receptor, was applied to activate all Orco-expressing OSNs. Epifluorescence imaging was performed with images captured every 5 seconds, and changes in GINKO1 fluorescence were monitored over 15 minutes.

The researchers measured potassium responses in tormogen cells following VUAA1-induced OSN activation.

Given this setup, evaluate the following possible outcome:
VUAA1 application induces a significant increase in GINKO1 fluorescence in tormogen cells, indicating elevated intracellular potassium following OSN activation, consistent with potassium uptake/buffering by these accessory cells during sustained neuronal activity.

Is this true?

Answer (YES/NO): NO